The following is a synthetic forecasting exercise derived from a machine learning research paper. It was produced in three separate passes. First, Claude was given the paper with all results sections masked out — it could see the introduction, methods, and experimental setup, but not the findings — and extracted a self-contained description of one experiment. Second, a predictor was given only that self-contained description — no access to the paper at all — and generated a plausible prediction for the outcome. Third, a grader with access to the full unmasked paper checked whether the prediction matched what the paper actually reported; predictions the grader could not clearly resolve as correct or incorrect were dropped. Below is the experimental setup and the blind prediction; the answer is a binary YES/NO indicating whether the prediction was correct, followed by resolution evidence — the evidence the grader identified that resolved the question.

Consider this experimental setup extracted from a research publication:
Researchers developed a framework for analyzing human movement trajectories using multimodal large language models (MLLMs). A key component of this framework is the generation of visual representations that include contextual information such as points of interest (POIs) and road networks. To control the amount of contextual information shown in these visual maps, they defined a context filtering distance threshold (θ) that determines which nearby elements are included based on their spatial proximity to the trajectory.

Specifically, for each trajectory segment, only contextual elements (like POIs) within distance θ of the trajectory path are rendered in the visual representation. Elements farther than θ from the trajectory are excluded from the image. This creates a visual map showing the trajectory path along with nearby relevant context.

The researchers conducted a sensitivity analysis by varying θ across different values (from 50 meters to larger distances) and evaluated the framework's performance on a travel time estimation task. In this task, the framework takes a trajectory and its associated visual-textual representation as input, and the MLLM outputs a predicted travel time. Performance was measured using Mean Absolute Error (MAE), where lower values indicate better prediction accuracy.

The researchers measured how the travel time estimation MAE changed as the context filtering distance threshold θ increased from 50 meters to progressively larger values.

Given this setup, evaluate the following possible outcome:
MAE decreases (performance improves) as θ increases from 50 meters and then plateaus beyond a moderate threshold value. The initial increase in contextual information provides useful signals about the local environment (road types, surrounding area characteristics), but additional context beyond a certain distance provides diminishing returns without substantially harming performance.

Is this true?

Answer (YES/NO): NO